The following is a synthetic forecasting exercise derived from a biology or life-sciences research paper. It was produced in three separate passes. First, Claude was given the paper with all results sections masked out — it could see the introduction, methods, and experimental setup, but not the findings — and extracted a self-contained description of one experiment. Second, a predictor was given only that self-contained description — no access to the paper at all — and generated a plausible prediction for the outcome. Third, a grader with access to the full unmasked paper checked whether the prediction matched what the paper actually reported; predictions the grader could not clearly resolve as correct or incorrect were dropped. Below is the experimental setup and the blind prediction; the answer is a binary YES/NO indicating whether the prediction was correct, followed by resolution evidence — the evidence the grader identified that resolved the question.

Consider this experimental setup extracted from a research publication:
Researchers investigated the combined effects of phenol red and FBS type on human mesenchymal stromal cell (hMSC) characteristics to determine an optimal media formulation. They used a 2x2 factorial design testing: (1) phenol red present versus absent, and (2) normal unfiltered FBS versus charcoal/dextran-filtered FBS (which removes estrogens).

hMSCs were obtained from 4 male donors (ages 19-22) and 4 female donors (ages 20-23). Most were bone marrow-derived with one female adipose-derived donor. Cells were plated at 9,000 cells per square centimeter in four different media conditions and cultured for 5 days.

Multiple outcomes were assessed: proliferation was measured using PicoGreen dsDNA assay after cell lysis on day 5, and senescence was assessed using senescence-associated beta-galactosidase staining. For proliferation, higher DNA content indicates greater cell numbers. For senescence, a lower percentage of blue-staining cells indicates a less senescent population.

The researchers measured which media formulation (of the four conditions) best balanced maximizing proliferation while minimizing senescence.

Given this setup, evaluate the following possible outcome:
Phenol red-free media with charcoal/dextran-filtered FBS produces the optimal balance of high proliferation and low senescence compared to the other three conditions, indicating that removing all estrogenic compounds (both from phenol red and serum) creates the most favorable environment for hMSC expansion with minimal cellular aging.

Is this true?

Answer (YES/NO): NO